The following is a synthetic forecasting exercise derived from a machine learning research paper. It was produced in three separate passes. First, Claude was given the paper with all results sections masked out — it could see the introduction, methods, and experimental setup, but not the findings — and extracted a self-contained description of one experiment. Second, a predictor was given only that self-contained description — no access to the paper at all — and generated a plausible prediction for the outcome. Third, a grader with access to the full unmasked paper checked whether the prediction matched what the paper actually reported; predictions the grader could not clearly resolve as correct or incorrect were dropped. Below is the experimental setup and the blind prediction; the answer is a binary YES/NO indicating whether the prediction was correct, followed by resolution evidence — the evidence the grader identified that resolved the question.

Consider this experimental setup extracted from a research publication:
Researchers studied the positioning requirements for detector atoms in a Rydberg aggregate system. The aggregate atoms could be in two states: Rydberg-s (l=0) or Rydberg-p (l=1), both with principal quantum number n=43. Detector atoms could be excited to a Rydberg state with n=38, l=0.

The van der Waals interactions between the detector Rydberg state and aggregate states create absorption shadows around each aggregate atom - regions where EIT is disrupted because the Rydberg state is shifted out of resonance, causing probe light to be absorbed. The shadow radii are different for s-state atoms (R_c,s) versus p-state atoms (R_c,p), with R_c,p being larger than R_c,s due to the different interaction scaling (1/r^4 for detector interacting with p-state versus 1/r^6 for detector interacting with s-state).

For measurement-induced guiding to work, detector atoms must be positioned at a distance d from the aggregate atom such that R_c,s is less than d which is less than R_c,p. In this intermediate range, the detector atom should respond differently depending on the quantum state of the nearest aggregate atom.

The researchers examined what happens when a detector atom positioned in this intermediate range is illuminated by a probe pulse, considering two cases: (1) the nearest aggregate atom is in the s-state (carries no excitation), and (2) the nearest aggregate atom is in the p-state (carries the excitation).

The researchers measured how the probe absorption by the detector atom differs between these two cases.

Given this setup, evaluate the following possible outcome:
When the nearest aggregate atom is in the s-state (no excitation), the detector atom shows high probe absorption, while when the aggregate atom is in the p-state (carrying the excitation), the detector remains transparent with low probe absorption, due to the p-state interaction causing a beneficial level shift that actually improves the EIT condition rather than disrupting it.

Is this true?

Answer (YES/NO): NO